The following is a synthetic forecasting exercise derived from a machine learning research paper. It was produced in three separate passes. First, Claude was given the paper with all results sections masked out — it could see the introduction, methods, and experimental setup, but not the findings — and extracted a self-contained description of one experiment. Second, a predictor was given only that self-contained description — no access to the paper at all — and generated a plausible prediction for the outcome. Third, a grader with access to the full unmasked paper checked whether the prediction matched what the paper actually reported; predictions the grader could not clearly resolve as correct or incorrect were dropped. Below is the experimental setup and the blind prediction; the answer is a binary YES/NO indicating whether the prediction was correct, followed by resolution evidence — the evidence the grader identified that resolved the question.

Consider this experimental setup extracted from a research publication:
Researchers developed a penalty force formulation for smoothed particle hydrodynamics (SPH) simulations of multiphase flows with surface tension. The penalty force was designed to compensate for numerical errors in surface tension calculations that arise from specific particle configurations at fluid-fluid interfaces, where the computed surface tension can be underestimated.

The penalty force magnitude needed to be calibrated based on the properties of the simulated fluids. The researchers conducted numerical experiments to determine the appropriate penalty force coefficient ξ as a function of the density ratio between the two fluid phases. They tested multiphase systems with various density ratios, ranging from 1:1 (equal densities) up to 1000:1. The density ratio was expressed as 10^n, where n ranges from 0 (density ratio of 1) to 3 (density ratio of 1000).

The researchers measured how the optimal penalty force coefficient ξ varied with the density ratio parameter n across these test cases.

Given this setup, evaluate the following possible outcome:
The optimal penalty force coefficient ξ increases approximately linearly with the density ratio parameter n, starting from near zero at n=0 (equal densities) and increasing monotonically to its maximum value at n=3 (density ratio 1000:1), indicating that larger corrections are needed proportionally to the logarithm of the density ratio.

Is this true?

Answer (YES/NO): NO